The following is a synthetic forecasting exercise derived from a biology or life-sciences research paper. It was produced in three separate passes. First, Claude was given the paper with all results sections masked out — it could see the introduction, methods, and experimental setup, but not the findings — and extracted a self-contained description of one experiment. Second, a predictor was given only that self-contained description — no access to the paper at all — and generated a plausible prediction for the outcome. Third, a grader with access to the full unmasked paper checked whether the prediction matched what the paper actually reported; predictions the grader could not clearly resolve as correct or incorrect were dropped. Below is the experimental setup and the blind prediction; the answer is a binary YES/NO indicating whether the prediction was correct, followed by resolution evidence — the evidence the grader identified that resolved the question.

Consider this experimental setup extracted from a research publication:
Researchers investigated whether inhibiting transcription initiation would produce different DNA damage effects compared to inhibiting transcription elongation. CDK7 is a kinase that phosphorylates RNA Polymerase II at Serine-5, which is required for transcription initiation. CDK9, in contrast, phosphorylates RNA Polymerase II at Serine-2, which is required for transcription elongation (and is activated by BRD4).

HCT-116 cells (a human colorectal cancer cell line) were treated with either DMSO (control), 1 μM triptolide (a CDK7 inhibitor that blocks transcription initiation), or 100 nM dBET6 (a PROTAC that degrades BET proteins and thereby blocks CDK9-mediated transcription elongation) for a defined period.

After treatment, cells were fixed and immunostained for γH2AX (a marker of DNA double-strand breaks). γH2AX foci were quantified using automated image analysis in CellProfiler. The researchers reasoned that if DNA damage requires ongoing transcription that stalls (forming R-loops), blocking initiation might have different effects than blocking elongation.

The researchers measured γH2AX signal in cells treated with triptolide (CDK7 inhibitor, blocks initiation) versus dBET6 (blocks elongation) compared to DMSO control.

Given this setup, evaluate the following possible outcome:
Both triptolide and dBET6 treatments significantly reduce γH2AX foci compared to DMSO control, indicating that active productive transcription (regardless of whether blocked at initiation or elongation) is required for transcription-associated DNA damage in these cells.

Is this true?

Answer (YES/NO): NO